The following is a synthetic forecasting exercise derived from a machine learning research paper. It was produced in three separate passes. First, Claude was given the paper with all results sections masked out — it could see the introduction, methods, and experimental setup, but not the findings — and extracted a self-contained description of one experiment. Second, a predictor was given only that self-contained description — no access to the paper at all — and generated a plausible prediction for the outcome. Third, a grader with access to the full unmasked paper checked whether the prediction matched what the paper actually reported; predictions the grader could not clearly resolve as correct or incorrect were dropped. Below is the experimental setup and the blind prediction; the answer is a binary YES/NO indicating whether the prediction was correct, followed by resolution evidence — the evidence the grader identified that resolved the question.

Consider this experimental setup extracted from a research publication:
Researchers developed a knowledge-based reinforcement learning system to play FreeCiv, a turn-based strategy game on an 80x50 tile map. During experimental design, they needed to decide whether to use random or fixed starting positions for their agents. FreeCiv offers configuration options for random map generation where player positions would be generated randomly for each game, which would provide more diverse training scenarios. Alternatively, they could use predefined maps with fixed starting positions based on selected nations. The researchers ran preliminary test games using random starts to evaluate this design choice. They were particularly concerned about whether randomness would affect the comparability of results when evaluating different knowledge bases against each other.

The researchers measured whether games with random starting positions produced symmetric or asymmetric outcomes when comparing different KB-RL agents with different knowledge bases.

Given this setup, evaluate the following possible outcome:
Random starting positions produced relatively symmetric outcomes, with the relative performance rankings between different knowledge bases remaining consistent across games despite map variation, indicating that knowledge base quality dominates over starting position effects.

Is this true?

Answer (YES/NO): NO